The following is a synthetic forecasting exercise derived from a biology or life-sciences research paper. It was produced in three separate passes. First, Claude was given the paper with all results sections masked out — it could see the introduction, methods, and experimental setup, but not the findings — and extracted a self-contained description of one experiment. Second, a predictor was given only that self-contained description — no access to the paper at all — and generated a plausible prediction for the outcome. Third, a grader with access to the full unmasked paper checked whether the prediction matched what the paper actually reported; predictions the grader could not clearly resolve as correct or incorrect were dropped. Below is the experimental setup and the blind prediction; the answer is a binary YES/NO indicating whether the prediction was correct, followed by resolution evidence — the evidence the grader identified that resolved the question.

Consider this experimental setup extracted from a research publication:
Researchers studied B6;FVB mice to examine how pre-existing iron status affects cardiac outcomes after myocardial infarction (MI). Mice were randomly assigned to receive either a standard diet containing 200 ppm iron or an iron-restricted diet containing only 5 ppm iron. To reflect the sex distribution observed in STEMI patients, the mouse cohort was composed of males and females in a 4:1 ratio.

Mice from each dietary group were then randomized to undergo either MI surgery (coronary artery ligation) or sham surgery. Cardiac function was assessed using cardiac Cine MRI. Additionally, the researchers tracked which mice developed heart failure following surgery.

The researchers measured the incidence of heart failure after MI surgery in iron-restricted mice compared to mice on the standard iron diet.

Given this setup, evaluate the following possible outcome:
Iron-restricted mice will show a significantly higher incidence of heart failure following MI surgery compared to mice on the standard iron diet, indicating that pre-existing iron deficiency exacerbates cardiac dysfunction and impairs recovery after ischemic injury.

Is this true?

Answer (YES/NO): NO